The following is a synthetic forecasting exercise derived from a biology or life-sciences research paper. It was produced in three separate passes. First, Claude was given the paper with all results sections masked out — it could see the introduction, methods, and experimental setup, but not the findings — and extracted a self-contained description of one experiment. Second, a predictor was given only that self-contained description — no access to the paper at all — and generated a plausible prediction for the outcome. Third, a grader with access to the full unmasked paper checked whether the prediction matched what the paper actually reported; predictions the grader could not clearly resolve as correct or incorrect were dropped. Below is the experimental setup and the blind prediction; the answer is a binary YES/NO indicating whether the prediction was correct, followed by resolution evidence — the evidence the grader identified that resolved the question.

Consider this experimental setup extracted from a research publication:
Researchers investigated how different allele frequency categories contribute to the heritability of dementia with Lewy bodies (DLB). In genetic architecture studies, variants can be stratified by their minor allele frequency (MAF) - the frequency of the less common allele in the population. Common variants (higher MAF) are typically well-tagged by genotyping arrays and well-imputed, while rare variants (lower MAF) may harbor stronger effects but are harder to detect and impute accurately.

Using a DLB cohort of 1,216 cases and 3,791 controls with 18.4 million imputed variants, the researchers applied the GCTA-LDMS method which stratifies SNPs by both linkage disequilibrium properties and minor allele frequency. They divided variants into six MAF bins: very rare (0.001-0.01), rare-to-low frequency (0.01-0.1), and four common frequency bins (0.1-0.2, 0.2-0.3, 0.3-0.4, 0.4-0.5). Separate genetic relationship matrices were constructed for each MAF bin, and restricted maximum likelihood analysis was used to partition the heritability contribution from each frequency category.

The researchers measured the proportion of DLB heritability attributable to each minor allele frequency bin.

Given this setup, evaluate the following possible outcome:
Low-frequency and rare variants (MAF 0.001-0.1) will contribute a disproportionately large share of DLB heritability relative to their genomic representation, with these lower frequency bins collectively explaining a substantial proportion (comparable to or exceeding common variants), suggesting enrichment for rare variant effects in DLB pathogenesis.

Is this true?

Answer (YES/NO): YES